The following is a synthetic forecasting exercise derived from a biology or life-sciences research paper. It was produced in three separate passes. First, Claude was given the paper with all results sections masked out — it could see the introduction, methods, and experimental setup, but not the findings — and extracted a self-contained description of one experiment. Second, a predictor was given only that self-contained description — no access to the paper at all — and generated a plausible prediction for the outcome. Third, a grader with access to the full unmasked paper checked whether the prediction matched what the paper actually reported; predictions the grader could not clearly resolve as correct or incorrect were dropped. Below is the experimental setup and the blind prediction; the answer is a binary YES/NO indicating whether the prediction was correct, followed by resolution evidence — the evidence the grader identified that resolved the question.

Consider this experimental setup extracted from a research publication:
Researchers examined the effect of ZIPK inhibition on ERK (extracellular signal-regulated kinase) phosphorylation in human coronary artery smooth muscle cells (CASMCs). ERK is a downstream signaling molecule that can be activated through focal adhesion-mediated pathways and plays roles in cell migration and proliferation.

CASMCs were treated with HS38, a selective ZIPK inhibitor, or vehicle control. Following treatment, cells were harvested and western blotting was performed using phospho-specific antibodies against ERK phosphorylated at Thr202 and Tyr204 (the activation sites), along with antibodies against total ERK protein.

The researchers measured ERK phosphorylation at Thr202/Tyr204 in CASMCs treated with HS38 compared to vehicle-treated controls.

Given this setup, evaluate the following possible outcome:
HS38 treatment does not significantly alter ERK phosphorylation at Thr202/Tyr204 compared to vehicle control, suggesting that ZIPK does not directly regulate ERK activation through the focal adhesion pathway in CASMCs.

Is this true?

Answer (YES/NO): NO